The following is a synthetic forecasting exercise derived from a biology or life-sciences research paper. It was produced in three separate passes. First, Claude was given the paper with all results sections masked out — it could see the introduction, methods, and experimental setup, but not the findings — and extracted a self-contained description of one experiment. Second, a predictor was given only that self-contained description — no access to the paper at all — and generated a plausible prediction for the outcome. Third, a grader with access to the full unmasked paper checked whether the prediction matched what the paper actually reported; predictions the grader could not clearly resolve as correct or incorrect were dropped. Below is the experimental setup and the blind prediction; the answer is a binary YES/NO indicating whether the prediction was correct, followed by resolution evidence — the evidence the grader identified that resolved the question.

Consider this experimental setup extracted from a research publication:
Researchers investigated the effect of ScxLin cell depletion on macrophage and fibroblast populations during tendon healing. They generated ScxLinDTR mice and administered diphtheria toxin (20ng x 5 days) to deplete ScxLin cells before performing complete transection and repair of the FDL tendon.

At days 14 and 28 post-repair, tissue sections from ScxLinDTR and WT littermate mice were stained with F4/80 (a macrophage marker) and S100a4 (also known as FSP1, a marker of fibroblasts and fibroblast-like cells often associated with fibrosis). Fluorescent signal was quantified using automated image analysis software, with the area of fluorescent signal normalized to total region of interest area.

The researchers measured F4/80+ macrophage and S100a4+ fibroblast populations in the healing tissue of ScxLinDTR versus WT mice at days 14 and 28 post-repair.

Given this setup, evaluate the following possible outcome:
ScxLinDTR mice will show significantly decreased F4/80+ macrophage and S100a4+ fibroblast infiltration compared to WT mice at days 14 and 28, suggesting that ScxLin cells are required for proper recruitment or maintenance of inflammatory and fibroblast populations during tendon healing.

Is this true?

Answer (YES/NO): NO